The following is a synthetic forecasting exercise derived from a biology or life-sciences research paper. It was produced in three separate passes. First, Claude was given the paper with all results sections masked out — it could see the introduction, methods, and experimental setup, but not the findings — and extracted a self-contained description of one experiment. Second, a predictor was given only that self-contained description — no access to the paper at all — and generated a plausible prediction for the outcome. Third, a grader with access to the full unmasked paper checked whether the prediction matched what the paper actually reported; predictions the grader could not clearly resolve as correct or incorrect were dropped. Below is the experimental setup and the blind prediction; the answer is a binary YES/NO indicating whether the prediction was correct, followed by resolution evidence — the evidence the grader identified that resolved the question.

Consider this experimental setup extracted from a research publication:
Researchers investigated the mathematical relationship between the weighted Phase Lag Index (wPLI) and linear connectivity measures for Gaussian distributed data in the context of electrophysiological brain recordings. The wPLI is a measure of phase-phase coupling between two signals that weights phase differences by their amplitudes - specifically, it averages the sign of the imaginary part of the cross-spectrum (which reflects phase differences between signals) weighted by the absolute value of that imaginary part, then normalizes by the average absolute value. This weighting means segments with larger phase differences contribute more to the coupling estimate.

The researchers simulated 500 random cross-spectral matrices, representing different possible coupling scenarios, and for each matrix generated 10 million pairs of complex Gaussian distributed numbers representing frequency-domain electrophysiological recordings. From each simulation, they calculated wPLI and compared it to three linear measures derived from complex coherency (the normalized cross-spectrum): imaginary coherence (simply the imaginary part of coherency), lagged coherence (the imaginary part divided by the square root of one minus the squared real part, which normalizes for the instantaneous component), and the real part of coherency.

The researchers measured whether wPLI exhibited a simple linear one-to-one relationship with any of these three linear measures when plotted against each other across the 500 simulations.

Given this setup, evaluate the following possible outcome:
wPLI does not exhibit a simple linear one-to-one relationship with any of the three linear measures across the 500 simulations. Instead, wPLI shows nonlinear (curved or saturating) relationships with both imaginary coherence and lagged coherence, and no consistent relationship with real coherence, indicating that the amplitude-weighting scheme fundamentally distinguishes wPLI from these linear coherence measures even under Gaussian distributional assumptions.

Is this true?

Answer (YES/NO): NO